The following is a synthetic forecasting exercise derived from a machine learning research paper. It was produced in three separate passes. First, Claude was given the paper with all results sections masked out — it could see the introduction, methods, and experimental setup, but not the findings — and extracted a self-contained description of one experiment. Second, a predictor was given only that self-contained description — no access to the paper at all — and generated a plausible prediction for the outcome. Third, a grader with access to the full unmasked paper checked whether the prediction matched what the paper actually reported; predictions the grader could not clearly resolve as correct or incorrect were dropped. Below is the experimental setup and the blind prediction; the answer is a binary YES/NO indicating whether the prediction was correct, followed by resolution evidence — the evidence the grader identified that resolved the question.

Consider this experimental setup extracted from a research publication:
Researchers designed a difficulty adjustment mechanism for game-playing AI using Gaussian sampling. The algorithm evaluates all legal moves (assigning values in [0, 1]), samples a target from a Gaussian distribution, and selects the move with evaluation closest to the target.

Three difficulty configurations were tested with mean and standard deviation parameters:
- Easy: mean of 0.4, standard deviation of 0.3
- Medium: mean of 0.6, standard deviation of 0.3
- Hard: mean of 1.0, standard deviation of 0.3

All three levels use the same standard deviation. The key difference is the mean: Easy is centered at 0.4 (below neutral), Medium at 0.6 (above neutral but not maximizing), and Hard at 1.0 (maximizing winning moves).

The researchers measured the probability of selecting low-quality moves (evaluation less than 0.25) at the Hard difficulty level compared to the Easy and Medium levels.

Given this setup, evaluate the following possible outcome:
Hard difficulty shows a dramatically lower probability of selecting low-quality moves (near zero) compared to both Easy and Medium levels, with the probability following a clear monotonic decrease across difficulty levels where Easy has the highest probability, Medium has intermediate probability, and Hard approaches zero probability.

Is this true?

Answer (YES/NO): YES